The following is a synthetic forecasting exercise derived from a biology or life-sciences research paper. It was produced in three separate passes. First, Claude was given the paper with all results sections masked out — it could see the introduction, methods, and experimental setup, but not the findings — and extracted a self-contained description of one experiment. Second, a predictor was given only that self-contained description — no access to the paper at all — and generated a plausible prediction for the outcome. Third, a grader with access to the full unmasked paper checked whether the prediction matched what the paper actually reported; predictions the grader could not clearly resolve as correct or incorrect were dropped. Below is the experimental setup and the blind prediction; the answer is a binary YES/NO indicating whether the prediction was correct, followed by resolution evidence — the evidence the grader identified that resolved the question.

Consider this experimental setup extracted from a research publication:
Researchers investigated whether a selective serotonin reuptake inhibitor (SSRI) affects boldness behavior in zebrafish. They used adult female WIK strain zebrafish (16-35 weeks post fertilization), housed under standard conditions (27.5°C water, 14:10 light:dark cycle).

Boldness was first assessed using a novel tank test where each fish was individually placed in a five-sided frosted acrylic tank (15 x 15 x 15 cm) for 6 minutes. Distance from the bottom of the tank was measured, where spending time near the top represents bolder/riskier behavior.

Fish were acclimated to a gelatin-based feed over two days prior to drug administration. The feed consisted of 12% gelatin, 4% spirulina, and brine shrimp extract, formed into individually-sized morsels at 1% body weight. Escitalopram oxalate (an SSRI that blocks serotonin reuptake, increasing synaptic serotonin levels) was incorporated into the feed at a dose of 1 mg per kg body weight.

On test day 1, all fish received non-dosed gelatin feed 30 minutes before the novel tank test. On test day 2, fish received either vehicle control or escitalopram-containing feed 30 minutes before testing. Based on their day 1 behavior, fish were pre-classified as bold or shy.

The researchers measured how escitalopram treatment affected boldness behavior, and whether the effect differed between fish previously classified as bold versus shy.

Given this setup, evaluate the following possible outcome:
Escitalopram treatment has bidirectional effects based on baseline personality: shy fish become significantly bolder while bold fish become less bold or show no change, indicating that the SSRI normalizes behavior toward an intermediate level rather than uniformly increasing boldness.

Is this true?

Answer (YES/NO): NO